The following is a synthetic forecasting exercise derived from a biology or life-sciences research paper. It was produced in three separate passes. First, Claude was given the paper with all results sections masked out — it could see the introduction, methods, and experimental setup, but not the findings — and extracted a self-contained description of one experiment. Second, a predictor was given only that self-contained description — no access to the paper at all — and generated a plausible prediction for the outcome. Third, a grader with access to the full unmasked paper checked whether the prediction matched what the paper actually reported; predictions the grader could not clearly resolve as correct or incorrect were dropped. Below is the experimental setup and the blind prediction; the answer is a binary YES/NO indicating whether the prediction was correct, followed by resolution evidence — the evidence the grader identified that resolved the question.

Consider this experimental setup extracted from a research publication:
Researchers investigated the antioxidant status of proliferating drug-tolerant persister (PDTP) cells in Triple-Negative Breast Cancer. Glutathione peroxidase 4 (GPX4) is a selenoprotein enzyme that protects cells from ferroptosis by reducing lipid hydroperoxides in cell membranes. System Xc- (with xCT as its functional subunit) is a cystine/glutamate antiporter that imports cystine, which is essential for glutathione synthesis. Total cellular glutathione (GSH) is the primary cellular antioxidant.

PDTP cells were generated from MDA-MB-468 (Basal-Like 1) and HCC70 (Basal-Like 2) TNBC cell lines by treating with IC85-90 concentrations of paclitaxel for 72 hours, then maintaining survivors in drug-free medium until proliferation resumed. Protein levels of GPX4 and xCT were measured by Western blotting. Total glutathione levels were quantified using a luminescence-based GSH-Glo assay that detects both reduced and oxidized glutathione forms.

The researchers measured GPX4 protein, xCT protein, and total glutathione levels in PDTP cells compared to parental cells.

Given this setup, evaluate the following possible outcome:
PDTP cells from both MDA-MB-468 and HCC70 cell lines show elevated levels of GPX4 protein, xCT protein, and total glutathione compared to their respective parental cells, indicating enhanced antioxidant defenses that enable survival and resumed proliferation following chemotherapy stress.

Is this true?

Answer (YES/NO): NO